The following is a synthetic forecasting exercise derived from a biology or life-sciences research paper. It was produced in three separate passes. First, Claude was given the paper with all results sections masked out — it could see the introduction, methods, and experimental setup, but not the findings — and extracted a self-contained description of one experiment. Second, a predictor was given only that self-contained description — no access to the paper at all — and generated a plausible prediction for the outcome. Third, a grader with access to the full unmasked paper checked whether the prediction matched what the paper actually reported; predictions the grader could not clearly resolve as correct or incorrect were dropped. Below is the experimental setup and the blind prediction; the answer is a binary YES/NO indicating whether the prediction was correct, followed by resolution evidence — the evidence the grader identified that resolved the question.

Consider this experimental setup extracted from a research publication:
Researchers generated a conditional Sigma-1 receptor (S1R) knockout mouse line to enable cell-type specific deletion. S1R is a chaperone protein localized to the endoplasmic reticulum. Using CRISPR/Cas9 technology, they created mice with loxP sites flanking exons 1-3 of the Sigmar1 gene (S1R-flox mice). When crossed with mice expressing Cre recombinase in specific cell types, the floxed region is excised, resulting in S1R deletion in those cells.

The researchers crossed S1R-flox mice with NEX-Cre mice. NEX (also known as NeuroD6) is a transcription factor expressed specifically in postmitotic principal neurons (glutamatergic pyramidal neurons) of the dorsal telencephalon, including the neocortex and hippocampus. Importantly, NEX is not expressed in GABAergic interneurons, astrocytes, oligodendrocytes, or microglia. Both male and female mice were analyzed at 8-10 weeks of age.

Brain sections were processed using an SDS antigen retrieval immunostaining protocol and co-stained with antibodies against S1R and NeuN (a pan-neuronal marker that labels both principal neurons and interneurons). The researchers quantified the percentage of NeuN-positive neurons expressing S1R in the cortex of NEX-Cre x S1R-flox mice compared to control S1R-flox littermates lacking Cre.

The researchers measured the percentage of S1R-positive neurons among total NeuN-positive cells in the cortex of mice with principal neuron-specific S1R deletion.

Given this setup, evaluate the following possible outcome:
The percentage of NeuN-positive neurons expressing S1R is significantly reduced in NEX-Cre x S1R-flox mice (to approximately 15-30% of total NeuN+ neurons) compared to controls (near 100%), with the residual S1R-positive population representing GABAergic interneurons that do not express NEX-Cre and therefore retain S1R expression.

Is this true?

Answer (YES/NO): NO